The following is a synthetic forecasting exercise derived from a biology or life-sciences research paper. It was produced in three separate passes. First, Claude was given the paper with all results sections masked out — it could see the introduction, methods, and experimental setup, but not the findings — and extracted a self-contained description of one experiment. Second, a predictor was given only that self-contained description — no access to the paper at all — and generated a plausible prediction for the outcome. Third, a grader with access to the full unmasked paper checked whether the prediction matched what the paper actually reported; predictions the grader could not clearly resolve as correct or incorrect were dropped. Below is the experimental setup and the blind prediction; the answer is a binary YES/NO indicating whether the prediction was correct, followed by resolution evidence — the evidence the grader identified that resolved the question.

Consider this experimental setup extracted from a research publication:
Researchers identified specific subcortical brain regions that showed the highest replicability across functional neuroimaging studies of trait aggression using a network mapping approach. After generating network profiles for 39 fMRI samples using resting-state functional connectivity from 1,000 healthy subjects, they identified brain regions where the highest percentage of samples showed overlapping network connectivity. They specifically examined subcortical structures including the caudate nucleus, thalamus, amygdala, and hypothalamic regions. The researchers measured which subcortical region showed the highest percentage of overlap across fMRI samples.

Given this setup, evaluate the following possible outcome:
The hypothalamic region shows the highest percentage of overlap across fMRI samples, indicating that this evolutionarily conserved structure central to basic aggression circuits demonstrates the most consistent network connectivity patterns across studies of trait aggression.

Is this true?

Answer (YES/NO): NO